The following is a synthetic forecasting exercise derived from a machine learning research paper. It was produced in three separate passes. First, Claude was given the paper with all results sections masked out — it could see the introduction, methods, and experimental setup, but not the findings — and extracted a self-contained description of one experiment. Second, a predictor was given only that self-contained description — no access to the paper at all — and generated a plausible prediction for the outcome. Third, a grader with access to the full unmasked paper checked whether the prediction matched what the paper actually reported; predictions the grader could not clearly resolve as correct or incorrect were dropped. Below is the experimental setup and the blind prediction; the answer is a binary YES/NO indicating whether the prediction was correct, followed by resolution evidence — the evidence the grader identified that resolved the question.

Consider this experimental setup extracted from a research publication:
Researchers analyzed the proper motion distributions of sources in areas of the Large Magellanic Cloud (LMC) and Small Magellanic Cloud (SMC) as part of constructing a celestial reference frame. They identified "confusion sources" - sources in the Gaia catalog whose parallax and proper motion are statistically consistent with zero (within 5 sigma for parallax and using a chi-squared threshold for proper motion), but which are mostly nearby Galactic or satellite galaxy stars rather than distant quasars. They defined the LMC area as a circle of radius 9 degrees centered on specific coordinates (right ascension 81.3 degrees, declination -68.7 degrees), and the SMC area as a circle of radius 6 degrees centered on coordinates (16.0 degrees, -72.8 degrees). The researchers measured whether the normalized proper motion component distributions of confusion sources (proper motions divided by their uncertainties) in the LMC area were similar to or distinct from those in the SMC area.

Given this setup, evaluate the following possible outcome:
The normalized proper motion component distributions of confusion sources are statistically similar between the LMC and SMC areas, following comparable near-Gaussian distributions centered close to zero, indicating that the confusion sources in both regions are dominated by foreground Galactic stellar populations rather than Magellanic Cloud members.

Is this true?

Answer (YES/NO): NO